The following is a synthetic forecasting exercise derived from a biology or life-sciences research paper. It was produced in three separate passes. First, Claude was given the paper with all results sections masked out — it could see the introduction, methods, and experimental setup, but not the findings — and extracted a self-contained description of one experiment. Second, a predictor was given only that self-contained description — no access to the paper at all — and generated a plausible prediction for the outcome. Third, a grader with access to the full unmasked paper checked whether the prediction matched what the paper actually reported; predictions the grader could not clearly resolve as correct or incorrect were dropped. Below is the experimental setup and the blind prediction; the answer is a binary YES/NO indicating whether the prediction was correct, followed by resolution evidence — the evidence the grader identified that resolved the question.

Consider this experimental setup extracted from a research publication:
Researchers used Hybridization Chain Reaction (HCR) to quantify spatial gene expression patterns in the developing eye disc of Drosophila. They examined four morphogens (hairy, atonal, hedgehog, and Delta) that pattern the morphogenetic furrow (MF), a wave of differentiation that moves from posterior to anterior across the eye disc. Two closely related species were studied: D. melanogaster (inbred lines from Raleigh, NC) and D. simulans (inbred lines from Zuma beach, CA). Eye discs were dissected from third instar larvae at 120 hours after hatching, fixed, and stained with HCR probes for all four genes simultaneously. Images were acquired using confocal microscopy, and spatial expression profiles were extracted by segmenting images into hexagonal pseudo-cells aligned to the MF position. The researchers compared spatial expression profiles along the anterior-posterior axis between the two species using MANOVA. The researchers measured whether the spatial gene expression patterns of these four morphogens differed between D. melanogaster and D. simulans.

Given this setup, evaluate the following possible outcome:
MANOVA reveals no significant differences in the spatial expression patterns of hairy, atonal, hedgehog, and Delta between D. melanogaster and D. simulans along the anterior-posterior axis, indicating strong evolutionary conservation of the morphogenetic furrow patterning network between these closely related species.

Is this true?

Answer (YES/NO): NO